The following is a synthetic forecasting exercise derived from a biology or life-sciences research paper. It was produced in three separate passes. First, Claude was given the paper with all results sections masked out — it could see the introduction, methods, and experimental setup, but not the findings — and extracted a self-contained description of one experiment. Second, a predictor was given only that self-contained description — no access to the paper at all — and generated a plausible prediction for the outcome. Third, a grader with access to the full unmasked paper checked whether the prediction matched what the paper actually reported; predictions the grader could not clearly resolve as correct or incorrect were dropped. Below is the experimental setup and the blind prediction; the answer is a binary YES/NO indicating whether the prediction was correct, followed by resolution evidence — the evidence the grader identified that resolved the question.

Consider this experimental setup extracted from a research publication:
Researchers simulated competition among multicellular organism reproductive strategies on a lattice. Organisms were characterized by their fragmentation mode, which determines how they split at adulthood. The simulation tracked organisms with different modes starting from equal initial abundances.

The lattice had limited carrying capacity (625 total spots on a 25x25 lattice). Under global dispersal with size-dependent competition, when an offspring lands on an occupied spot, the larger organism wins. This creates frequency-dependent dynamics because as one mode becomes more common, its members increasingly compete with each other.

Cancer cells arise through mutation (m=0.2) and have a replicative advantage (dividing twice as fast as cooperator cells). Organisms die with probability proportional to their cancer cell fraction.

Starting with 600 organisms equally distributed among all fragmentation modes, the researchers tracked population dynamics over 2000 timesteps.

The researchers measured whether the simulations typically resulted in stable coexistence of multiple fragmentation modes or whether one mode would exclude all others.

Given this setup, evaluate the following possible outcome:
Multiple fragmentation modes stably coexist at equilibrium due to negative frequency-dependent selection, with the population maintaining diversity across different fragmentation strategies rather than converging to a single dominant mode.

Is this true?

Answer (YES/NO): NO